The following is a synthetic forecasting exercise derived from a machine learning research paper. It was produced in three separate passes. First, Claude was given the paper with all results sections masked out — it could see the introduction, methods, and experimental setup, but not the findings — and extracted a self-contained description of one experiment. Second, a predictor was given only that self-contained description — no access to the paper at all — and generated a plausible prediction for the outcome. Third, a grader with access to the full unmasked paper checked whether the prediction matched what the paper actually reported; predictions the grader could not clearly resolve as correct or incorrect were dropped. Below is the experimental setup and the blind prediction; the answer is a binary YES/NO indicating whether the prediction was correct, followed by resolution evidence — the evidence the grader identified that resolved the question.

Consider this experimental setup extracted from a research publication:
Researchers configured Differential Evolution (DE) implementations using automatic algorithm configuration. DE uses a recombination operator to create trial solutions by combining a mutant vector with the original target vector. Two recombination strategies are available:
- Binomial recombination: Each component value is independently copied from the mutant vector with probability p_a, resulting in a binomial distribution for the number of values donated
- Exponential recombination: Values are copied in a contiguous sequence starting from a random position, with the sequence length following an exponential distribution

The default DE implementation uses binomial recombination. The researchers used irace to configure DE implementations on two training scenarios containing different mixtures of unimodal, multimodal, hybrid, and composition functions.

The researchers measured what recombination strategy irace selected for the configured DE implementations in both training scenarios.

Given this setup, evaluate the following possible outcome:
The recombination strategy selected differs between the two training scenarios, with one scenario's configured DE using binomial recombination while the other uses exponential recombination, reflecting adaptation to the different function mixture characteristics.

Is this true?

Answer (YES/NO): NO